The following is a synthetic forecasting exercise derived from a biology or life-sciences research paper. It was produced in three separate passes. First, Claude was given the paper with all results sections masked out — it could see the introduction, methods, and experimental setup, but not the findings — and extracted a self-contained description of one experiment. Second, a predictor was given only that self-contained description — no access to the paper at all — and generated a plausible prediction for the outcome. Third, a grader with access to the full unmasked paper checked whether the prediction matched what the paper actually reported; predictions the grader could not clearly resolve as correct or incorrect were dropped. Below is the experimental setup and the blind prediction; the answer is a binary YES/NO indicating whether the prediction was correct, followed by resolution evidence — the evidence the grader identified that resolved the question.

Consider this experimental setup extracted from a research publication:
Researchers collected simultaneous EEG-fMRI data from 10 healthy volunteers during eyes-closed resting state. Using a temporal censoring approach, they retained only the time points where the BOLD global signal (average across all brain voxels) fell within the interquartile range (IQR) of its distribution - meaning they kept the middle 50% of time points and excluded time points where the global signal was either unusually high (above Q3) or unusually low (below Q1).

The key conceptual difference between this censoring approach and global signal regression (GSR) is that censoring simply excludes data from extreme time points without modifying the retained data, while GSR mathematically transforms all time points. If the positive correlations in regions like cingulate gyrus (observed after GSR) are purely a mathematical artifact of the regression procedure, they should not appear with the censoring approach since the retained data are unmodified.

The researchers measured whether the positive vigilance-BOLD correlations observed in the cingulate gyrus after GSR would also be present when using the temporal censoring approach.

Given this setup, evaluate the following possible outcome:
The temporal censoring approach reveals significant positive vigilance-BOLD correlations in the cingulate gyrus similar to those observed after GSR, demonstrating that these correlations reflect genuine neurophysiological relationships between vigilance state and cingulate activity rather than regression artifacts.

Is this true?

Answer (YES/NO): YES